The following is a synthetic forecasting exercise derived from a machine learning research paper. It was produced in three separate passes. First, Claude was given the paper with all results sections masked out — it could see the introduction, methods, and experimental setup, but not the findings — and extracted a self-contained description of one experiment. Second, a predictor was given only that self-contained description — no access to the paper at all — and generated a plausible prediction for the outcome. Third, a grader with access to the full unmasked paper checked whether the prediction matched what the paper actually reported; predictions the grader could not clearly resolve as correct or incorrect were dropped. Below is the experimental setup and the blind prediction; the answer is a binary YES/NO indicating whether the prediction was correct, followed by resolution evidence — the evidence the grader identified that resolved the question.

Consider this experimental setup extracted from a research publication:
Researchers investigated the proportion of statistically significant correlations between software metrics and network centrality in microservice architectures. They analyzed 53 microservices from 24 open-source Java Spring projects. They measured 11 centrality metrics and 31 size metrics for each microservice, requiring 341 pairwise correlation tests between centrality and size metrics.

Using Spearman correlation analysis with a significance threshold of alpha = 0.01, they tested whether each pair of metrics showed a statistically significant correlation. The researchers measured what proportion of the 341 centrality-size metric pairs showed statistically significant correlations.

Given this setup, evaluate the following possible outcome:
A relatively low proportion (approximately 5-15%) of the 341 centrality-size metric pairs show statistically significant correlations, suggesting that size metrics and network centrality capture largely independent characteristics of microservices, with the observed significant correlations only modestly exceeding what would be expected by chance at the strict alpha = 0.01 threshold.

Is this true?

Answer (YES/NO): NO